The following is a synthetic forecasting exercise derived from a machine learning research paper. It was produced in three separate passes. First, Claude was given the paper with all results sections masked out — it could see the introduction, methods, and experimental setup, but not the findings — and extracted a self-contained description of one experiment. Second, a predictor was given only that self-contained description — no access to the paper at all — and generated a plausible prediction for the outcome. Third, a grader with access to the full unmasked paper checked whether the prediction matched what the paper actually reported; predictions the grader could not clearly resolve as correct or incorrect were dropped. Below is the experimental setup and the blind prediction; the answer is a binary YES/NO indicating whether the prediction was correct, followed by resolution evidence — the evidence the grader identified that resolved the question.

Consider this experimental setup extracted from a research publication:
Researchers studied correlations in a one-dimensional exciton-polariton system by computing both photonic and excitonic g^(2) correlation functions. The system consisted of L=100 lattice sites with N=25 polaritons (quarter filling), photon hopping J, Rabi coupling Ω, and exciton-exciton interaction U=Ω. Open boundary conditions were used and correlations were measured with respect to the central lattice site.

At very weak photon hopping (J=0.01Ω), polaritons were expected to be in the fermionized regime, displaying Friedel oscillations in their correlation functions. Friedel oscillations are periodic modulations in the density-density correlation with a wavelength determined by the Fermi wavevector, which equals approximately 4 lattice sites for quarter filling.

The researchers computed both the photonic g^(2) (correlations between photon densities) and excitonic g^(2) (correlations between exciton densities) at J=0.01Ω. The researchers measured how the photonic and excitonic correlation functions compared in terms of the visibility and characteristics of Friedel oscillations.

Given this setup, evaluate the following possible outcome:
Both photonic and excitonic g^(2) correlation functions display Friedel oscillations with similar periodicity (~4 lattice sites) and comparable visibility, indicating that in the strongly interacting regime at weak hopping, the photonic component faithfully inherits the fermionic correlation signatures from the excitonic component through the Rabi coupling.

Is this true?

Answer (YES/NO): YES